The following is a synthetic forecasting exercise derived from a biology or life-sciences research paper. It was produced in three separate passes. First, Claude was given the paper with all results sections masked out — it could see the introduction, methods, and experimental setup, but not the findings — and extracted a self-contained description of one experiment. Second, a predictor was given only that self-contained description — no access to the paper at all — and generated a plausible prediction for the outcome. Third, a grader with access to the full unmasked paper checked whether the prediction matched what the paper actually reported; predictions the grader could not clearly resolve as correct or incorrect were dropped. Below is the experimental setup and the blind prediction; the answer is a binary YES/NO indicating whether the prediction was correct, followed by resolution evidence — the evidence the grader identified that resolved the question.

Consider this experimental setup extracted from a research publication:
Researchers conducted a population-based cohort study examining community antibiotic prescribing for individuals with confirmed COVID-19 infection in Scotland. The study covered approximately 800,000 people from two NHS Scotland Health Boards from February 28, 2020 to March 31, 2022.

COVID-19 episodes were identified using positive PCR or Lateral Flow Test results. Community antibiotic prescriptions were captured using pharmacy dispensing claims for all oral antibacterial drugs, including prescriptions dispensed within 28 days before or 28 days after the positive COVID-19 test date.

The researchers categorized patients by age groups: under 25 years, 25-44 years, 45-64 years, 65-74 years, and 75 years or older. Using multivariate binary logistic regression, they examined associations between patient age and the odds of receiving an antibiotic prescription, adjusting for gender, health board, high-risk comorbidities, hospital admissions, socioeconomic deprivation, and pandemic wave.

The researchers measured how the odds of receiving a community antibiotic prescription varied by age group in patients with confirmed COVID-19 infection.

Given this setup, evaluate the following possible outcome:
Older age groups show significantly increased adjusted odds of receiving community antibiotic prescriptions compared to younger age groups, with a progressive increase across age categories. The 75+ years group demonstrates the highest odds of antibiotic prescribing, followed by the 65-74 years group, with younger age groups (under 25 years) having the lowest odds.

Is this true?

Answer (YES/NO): YES